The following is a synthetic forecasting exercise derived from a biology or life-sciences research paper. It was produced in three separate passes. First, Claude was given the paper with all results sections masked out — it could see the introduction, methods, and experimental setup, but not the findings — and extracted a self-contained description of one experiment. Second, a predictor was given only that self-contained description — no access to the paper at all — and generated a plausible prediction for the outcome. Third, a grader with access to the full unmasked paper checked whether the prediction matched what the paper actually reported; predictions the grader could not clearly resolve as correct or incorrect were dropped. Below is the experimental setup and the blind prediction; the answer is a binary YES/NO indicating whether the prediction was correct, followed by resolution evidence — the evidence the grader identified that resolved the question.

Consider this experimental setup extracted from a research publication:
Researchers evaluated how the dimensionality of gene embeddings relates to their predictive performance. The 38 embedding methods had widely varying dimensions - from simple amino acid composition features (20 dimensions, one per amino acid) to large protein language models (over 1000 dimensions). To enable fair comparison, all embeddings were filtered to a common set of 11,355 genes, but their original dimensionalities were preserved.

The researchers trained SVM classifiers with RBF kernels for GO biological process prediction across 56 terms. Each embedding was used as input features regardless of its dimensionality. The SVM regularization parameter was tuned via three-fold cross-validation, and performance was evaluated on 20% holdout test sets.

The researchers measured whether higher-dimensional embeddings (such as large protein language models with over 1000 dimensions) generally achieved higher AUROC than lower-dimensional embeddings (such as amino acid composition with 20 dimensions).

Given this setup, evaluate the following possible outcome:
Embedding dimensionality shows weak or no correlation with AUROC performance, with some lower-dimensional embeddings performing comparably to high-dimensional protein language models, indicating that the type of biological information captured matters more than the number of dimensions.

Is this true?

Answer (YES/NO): YES